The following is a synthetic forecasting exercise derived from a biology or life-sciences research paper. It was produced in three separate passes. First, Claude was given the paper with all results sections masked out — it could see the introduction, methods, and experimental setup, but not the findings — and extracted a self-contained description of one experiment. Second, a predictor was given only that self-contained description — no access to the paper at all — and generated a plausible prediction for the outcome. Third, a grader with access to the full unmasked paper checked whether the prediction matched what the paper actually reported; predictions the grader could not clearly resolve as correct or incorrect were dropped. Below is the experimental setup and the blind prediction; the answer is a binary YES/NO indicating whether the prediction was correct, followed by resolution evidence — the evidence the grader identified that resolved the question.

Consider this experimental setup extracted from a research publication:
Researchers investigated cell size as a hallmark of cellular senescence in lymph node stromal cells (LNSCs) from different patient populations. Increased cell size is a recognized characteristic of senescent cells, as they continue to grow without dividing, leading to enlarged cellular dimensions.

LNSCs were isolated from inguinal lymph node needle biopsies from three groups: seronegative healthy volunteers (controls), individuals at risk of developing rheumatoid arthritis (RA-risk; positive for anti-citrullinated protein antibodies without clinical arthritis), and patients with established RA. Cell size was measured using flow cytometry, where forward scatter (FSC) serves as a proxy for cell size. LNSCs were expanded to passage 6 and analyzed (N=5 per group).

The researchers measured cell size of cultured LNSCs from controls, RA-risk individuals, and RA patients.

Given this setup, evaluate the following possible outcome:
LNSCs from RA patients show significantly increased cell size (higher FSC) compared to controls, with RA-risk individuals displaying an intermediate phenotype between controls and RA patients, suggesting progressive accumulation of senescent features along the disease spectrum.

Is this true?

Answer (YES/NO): YES